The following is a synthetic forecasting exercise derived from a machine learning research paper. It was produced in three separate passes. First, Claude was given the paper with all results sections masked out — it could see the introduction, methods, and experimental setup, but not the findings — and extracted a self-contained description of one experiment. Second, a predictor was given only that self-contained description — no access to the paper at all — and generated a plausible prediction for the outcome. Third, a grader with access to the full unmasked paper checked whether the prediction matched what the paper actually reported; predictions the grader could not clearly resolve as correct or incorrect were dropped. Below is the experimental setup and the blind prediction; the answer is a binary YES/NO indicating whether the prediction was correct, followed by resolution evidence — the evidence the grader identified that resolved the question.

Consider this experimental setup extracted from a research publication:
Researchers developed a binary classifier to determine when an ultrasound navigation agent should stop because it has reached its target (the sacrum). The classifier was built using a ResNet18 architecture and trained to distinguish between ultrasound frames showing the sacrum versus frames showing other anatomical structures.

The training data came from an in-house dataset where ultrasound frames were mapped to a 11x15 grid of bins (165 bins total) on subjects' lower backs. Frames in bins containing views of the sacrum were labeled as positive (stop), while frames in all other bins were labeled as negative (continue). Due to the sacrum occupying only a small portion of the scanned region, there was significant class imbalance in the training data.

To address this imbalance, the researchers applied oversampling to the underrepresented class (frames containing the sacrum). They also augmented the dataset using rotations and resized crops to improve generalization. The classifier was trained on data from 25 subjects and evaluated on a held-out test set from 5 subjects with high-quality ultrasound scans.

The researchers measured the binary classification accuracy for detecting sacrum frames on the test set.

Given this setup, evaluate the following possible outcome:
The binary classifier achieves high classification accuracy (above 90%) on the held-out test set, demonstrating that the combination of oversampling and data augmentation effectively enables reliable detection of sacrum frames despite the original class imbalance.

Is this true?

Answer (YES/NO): YES